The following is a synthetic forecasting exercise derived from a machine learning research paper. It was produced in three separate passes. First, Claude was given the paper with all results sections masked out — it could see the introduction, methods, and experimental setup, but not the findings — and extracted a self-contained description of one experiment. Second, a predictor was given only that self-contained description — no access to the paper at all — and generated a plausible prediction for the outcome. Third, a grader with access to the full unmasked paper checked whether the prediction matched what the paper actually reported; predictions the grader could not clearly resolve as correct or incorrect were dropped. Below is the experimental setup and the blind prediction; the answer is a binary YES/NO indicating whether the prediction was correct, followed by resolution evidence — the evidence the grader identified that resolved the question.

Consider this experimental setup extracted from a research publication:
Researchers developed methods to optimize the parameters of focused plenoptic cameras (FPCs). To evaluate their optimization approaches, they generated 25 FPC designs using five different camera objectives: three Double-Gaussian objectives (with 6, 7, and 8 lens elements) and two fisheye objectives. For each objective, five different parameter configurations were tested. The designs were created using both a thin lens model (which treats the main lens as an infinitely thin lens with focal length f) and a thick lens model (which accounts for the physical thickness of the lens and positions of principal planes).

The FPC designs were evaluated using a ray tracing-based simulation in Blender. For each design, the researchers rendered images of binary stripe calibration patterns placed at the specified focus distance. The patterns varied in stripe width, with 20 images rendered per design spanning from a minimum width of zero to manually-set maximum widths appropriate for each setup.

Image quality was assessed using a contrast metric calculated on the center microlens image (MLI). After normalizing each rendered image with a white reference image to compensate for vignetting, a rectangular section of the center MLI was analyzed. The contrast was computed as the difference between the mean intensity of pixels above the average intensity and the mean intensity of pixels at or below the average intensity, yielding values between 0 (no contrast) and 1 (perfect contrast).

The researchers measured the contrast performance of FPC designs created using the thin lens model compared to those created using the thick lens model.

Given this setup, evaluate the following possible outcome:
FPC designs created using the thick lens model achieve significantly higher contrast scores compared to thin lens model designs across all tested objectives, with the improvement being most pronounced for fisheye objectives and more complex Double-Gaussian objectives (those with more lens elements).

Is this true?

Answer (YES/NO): NO